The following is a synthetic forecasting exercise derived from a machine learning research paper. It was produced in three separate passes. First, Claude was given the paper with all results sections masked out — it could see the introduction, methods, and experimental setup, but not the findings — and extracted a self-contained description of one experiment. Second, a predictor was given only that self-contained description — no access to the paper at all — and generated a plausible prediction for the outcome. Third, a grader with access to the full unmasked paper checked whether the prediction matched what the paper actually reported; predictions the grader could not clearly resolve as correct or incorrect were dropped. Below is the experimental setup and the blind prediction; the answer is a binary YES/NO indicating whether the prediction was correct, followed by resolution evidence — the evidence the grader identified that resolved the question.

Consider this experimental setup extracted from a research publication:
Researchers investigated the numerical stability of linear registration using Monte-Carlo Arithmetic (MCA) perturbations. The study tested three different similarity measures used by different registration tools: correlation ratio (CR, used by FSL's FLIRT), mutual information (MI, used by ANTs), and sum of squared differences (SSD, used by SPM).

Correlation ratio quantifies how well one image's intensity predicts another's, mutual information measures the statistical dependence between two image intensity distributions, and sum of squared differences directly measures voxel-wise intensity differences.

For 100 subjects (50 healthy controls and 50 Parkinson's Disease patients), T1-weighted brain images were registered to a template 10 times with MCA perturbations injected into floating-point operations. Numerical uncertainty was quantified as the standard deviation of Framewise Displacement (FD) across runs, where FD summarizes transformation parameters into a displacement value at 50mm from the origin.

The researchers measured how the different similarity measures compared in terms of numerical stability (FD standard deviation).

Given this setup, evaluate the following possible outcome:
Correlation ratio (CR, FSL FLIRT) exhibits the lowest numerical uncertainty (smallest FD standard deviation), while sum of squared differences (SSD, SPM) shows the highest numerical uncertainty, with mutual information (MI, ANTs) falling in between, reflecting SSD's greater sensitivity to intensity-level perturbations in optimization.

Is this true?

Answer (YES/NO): NO